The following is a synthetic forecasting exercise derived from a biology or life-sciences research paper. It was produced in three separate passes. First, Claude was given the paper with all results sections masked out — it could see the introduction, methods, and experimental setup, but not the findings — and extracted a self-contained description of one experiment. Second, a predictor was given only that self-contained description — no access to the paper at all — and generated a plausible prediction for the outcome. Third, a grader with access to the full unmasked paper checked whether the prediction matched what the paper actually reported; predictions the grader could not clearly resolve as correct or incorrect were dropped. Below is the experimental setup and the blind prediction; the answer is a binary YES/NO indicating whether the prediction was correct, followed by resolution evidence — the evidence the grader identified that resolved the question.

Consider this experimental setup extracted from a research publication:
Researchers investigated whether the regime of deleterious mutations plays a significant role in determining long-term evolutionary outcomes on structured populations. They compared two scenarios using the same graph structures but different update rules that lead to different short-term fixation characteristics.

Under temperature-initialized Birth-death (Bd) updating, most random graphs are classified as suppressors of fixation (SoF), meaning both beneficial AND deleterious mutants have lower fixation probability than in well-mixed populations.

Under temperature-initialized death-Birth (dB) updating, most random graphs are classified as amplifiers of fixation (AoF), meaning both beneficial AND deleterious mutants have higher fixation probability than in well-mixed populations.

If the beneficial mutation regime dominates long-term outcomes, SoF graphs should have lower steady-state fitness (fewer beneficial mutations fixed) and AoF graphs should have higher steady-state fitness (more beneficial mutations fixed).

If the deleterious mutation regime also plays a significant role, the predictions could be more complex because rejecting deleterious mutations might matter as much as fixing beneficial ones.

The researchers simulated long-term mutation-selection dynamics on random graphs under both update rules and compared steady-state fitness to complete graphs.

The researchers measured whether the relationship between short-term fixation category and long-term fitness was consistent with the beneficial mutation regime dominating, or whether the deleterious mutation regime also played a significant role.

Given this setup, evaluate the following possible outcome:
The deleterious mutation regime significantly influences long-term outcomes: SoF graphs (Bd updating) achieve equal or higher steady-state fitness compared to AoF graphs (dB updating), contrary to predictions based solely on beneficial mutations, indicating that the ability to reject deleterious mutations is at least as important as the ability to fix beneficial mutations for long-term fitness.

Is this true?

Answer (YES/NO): YES